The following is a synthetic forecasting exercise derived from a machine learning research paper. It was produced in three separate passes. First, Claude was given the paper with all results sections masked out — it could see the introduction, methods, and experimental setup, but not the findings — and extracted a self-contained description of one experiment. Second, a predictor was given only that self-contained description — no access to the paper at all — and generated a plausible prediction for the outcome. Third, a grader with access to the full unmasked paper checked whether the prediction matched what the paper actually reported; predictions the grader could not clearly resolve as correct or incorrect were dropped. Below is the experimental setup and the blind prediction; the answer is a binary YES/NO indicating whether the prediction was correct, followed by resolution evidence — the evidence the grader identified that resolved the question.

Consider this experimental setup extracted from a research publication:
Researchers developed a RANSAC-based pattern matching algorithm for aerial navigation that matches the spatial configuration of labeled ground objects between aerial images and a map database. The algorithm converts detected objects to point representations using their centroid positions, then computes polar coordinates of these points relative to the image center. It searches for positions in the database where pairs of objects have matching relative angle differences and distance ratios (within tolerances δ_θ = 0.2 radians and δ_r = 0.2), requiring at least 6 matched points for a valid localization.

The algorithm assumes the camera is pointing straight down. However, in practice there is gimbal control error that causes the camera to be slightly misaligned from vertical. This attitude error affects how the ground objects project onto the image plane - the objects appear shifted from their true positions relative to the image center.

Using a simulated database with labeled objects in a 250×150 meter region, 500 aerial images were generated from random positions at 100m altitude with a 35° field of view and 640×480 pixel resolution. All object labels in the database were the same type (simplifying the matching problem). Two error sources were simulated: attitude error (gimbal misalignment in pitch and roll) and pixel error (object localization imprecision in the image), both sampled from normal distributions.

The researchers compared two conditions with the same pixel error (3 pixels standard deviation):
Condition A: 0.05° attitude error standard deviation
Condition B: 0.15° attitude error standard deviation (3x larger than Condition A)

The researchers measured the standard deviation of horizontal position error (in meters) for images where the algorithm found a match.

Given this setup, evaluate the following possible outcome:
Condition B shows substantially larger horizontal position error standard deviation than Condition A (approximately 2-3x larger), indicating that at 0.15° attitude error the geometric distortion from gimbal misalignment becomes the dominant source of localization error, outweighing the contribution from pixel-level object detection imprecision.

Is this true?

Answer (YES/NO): NO